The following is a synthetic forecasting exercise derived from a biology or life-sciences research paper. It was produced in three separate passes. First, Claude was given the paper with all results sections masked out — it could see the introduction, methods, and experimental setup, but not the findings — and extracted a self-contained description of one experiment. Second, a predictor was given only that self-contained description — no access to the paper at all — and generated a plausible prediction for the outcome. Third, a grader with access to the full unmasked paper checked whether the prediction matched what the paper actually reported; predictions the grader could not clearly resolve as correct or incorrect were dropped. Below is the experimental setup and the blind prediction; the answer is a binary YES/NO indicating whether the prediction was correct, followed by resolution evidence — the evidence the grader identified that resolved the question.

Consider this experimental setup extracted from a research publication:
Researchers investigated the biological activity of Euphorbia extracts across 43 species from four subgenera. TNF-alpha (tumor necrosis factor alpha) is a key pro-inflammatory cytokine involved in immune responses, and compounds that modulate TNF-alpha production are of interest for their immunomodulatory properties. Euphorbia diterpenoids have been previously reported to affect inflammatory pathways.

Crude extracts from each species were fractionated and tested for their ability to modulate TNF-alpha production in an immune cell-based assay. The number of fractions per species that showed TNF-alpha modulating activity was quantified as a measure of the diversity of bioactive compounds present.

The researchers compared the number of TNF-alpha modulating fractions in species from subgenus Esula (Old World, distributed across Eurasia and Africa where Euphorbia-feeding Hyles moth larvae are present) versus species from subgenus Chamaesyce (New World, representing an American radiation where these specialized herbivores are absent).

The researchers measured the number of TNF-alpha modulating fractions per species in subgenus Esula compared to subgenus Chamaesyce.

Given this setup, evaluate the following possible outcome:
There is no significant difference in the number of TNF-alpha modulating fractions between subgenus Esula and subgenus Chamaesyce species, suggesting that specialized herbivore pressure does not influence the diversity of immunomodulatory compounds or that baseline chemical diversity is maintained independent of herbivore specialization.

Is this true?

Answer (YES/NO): NO